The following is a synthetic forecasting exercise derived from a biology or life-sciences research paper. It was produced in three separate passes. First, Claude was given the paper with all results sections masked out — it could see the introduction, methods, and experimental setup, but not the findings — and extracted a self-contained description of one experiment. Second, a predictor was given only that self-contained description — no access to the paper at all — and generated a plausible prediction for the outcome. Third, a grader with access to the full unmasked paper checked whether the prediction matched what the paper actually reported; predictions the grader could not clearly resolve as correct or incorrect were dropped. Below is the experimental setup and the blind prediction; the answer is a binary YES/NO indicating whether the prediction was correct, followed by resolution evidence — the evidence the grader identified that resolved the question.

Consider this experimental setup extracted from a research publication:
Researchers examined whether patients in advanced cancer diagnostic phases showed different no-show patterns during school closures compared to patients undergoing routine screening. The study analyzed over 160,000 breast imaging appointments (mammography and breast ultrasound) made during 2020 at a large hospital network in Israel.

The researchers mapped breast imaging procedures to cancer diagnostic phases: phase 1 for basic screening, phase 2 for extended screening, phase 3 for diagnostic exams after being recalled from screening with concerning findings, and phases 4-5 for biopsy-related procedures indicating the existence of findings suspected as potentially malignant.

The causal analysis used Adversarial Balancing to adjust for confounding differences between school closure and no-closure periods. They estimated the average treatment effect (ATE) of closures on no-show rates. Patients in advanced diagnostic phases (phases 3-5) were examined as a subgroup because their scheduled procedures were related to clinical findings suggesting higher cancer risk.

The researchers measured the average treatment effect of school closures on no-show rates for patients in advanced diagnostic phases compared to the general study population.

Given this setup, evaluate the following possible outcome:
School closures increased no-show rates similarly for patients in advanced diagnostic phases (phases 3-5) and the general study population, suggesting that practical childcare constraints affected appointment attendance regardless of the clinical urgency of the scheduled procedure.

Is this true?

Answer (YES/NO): NO